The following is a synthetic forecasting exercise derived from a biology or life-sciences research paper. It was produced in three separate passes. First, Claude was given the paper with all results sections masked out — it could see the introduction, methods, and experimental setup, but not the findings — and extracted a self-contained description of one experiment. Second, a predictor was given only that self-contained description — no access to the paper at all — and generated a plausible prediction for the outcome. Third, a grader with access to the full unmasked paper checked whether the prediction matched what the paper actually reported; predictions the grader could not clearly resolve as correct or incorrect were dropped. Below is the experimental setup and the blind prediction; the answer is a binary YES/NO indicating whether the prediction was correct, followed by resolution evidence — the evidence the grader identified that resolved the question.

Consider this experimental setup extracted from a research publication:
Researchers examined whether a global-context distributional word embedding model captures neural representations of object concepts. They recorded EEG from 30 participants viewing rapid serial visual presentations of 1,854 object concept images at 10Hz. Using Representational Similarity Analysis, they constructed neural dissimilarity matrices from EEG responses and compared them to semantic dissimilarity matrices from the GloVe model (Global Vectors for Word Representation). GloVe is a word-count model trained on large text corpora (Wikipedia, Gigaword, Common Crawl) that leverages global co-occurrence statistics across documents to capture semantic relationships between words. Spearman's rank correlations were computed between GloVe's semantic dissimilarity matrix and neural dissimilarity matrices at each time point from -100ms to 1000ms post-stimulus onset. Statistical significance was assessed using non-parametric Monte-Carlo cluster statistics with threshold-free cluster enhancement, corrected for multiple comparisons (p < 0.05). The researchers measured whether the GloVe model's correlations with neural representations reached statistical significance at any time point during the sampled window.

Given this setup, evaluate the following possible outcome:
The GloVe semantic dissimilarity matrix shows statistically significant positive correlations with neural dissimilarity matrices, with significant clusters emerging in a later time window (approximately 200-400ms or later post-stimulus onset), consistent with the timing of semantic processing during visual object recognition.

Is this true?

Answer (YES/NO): NO